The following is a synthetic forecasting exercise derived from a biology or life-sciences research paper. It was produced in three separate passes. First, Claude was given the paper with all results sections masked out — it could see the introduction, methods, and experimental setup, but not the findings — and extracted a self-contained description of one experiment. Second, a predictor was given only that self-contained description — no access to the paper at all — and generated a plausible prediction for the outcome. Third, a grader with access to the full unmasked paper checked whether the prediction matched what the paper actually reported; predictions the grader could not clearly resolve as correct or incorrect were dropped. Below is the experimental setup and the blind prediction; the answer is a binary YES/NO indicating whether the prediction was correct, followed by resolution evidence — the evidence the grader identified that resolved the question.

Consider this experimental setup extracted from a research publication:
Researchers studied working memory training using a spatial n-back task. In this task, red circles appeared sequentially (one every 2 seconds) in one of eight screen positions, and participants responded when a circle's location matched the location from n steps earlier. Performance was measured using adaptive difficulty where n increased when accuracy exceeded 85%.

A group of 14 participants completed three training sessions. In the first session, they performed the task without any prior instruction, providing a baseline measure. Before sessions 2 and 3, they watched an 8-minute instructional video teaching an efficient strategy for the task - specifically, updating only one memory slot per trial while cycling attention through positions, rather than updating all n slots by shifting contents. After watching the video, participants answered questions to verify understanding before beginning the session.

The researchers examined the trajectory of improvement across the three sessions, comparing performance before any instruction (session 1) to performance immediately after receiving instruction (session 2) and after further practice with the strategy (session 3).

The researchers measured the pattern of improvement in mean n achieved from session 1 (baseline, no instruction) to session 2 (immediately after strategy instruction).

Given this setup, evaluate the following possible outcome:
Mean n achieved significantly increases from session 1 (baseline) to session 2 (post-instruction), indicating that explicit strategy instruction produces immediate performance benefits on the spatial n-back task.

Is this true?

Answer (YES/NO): YES